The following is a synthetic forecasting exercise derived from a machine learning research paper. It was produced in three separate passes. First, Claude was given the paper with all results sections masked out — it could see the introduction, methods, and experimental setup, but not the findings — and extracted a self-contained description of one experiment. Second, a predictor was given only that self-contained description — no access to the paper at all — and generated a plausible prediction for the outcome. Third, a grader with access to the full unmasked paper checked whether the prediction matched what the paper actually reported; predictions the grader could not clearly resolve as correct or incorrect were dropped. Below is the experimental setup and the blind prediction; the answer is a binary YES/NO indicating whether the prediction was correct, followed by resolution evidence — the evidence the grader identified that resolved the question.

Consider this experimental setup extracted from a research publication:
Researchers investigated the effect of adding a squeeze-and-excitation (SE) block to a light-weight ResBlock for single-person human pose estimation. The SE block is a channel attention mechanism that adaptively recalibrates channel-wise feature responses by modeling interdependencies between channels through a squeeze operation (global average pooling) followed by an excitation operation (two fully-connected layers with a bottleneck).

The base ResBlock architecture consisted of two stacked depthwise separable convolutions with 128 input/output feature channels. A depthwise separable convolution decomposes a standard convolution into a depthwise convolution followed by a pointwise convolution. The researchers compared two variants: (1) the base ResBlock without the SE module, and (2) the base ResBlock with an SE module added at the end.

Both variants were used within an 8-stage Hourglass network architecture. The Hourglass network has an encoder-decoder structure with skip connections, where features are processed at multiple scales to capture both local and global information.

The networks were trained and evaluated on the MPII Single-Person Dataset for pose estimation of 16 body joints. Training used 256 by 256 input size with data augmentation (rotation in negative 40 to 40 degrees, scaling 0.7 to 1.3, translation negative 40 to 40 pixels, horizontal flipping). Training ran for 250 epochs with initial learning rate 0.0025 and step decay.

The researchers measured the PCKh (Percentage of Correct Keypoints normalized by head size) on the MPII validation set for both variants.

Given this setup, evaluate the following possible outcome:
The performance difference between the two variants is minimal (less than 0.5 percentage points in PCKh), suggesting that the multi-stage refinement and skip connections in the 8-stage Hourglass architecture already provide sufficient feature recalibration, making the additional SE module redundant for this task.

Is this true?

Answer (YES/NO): NO